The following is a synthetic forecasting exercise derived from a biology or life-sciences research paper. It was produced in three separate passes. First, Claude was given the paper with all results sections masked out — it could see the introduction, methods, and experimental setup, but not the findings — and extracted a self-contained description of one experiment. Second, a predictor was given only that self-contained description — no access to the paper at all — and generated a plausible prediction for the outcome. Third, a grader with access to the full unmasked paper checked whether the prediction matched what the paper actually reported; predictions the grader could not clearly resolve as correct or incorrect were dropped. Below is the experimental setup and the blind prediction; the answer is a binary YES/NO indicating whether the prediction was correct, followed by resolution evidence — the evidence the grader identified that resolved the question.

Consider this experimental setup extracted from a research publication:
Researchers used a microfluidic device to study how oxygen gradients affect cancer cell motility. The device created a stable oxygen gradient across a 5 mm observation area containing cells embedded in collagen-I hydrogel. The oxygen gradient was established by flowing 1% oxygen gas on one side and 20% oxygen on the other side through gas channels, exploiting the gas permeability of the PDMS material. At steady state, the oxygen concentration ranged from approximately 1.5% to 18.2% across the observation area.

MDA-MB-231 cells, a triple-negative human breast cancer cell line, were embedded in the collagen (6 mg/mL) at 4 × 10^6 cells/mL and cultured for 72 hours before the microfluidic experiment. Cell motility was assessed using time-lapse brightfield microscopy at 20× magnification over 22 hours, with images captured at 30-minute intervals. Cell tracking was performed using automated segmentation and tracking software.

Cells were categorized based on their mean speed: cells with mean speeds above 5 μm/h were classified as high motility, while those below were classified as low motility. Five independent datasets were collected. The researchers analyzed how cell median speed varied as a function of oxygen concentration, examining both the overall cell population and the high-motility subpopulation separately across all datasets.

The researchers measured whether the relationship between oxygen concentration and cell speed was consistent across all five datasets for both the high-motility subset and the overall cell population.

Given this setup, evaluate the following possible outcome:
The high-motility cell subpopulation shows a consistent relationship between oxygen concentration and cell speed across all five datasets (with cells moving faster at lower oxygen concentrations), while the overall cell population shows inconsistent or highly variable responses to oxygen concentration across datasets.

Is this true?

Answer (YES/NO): NO